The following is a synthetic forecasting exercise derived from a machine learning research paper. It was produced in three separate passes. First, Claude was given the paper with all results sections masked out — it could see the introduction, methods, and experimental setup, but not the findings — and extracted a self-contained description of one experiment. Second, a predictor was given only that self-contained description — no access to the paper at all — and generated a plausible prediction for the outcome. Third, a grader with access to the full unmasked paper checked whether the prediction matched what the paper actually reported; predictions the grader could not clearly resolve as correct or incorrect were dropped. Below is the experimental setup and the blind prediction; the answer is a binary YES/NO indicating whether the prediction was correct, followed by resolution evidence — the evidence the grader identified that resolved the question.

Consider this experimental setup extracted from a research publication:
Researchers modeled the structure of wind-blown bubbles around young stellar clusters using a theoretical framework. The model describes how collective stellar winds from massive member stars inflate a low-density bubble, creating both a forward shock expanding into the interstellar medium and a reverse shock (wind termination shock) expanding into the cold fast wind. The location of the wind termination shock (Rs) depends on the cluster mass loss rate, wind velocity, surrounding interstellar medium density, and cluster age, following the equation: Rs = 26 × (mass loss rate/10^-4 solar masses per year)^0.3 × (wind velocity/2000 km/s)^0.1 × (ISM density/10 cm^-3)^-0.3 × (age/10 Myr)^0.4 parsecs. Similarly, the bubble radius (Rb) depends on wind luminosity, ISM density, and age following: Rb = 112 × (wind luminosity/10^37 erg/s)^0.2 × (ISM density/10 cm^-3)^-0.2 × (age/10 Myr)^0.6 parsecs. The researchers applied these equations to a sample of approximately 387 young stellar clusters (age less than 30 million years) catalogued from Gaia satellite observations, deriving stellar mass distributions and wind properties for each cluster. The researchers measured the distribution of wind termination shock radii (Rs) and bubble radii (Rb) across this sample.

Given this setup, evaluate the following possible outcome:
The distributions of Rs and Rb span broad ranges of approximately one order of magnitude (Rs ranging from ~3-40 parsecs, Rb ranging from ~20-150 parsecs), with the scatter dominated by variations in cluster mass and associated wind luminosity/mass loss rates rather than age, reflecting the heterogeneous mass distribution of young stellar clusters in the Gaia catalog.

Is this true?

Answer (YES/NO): NO